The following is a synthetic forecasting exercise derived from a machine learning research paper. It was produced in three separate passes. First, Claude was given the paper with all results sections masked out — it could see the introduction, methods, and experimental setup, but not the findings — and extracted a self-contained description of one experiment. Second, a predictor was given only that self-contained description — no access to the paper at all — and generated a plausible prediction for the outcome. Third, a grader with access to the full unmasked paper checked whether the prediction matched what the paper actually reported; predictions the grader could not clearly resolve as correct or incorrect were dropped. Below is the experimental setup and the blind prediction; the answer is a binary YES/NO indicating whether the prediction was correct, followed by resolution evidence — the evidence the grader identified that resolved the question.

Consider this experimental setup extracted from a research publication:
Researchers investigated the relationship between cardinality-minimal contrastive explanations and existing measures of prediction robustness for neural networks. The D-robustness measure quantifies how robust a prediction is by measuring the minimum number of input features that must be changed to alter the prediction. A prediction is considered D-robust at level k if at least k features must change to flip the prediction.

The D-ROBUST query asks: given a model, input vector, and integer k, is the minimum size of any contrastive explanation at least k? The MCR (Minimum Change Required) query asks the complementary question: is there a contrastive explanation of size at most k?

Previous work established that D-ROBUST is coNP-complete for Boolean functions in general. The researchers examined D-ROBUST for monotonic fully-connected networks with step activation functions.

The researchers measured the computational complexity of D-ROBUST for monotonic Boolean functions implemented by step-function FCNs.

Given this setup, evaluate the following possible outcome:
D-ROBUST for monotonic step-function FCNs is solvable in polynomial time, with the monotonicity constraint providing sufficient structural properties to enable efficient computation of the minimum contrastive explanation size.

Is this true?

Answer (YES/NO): NO